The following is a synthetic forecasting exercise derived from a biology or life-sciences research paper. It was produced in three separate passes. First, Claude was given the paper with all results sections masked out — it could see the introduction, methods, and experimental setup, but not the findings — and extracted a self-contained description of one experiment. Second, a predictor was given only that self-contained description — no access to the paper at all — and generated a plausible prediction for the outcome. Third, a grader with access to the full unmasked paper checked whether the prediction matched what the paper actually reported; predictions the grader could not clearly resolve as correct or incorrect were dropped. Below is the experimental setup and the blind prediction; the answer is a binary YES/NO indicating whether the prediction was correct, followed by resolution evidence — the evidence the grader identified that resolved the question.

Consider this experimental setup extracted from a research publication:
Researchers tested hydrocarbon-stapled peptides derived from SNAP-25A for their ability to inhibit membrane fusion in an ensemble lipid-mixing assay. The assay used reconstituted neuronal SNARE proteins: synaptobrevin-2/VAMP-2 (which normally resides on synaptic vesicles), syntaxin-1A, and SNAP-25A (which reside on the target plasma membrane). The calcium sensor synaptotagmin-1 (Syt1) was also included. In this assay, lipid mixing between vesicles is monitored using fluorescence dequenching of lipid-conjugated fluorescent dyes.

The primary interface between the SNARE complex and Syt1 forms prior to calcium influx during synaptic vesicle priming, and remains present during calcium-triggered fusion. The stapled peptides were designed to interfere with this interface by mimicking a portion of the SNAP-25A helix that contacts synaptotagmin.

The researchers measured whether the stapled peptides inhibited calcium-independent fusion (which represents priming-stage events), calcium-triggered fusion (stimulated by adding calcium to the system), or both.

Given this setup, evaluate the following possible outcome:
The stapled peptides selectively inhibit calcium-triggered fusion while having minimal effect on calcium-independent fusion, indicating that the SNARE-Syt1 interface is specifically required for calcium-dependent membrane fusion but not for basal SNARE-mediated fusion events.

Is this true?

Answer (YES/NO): NO